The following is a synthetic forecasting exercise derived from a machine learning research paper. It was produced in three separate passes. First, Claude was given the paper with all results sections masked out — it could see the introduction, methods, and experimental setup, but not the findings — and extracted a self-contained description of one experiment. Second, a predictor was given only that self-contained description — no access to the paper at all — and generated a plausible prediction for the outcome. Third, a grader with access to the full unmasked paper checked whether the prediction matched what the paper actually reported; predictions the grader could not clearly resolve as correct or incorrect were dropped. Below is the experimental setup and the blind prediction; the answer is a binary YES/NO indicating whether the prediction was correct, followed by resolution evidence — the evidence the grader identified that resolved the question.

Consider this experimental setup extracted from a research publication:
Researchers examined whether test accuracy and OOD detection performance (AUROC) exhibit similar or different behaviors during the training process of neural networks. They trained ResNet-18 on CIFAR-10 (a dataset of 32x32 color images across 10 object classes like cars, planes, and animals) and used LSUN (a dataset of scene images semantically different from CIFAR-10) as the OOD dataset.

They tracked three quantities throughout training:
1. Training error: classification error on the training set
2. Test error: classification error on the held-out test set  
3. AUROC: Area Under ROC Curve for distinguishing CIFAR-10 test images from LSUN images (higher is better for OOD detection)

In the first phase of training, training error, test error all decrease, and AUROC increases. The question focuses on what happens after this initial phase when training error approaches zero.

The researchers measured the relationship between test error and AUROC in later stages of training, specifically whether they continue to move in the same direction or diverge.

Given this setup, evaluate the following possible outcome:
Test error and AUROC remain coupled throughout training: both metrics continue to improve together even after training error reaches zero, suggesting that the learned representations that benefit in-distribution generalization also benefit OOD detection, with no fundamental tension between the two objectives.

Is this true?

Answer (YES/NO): NO